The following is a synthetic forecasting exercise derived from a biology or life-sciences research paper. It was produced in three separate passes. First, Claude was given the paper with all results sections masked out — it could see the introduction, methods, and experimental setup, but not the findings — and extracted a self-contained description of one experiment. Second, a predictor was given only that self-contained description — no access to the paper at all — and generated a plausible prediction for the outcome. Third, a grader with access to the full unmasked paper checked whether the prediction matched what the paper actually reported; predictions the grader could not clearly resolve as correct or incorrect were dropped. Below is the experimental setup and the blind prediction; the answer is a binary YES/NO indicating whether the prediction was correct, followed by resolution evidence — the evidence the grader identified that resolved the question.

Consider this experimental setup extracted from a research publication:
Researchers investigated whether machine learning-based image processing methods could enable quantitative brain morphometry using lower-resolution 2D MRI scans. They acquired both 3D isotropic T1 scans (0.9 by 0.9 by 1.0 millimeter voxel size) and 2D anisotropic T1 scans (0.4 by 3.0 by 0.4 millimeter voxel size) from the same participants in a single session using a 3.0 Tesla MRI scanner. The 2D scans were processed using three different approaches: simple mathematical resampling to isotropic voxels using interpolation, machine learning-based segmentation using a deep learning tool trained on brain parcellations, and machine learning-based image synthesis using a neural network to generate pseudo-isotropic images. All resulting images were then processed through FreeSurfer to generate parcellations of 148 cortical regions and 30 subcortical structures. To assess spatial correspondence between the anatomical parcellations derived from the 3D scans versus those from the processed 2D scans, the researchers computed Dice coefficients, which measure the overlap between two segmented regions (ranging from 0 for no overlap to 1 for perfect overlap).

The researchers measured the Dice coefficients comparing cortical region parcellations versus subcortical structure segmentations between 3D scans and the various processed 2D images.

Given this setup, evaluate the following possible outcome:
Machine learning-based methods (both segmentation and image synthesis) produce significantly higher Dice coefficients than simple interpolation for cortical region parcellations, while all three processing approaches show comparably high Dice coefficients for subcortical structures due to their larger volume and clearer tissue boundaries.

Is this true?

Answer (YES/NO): NO